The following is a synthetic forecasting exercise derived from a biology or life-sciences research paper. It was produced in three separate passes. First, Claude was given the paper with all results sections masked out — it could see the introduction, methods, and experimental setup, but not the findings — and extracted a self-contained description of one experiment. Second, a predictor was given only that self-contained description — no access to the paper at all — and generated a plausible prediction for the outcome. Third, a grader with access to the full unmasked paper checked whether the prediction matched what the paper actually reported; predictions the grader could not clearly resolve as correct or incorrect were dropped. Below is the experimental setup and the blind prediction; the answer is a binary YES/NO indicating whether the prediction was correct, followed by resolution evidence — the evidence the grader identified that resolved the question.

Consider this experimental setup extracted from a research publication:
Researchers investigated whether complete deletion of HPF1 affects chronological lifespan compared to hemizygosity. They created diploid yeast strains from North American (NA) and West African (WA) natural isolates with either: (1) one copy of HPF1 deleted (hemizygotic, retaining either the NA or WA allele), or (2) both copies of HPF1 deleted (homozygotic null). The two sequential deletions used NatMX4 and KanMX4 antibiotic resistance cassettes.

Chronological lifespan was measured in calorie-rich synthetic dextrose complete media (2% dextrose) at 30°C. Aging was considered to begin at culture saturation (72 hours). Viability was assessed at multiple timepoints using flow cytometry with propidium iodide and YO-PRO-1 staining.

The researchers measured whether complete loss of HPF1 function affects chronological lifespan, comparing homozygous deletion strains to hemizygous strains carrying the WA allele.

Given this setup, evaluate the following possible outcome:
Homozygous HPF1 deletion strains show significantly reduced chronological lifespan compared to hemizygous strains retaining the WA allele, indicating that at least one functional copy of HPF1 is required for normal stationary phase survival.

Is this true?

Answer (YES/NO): NO